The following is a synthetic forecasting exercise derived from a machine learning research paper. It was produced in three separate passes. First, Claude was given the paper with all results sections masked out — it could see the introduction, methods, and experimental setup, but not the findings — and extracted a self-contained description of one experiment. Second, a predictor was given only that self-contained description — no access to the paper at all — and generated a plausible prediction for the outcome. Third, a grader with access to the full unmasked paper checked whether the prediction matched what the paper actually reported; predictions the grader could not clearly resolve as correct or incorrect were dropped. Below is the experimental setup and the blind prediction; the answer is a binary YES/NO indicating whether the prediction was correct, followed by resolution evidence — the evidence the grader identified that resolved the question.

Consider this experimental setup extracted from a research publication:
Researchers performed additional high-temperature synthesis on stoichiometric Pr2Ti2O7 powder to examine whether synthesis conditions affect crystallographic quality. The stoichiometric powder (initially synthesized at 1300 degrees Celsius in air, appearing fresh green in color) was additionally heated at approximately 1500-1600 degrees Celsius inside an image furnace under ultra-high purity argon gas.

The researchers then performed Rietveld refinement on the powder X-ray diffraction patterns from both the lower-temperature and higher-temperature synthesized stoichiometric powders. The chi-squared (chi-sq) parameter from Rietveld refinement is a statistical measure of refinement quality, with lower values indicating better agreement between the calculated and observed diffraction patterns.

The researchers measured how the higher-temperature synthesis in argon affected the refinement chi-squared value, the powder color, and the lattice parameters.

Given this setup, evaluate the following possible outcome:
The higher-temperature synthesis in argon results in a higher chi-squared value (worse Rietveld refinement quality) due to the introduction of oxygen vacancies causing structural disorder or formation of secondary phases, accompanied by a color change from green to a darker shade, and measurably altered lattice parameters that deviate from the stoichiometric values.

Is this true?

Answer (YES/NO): NO